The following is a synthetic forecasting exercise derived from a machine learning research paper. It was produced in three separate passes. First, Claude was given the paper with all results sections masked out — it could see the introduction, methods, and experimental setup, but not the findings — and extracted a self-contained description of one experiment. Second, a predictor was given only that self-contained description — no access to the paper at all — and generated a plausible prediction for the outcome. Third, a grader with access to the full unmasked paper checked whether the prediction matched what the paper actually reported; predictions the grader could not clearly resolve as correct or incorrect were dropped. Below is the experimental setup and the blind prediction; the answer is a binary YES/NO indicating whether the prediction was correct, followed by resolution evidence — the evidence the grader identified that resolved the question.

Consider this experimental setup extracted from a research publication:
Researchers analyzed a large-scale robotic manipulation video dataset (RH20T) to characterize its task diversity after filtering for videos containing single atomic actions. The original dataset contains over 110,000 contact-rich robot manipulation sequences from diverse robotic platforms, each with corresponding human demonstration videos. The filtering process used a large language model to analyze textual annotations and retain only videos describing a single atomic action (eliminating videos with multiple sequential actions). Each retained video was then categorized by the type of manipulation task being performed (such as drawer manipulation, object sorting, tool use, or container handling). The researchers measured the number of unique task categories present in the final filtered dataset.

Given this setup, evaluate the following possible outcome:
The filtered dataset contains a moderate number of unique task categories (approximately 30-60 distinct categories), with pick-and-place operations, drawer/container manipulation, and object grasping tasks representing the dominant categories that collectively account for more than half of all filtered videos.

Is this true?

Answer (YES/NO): NO